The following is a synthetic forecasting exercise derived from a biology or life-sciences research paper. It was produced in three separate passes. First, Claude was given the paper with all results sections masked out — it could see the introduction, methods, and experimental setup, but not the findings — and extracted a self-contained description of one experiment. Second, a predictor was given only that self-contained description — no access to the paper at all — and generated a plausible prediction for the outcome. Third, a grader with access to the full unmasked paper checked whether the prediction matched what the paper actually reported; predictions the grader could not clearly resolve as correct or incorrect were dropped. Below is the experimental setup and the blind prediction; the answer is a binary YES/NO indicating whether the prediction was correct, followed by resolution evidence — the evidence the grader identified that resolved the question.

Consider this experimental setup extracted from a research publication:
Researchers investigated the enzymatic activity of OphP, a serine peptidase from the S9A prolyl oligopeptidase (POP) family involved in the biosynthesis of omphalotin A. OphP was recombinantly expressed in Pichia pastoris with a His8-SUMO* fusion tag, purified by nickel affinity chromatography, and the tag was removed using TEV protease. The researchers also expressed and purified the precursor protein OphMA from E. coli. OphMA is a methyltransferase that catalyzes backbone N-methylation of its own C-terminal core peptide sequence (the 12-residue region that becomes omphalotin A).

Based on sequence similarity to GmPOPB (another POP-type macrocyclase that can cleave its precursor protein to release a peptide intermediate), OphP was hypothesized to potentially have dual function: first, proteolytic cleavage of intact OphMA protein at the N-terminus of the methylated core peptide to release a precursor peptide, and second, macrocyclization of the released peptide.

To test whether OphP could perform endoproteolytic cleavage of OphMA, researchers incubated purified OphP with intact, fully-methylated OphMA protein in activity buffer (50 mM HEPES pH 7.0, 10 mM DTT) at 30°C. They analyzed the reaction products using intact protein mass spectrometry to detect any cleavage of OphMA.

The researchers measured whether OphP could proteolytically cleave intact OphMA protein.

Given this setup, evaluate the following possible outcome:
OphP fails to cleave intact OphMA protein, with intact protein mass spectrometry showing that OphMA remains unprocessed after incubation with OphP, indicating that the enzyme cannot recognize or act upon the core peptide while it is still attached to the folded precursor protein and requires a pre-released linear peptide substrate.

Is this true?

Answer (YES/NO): YES